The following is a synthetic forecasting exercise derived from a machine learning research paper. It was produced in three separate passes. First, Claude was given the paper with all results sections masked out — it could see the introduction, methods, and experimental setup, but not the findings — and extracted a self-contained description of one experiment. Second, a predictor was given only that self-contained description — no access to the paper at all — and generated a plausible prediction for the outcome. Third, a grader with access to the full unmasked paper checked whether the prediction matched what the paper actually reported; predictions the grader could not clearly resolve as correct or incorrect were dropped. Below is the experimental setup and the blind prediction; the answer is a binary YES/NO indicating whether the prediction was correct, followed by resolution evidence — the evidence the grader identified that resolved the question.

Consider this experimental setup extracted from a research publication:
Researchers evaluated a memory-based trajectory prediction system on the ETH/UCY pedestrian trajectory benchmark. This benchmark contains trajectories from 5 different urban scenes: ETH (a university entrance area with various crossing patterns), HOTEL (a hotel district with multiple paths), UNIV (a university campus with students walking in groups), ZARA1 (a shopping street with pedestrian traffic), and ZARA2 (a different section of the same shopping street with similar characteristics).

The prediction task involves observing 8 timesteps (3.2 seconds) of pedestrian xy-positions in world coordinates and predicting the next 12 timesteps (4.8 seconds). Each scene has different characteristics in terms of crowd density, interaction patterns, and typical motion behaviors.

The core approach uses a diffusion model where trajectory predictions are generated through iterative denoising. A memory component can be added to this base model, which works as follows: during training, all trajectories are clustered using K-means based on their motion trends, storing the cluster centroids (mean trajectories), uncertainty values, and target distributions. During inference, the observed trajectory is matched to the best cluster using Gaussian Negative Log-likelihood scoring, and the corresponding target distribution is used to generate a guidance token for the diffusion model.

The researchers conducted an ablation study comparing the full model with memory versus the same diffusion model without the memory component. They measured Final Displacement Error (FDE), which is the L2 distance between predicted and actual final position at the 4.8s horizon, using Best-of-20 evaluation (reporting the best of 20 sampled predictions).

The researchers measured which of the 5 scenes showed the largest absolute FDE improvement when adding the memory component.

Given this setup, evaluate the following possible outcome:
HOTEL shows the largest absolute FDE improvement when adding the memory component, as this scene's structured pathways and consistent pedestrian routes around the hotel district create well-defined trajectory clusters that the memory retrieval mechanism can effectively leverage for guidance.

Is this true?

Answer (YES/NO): NO